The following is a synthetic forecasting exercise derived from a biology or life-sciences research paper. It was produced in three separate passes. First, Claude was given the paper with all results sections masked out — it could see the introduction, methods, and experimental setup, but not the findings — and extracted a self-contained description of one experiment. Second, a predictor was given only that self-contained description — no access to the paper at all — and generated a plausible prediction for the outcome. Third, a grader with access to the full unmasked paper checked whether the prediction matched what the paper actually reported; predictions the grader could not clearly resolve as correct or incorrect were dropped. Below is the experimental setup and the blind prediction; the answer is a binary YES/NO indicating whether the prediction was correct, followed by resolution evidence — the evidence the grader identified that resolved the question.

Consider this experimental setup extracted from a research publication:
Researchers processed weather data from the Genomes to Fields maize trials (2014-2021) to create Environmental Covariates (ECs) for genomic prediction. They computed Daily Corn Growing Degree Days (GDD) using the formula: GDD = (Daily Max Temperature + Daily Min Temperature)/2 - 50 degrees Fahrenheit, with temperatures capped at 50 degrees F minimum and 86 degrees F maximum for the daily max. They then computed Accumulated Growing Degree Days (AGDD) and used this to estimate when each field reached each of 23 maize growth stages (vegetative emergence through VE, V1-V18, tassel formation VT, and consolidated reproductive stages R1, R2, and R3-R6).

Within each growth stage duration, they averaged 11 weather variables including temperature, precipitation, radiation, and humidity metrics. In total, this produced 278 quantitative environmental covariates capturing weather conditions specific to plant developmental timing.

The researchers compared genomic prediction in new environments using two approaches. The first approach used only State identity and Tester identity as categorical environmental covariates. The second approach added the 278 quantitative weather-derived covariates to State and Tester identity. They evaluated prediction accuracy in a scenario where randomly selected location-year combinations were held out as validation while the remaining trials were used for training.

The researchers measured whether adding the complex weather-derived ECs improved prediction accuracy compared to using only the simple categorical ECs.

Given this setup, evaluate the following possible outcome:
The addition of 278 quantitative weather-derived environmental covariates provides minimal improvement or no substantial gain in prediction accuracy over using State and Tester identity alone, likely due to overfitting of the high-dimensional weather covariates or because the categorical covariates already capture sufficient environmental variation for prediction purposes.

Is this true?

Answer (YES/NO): YES